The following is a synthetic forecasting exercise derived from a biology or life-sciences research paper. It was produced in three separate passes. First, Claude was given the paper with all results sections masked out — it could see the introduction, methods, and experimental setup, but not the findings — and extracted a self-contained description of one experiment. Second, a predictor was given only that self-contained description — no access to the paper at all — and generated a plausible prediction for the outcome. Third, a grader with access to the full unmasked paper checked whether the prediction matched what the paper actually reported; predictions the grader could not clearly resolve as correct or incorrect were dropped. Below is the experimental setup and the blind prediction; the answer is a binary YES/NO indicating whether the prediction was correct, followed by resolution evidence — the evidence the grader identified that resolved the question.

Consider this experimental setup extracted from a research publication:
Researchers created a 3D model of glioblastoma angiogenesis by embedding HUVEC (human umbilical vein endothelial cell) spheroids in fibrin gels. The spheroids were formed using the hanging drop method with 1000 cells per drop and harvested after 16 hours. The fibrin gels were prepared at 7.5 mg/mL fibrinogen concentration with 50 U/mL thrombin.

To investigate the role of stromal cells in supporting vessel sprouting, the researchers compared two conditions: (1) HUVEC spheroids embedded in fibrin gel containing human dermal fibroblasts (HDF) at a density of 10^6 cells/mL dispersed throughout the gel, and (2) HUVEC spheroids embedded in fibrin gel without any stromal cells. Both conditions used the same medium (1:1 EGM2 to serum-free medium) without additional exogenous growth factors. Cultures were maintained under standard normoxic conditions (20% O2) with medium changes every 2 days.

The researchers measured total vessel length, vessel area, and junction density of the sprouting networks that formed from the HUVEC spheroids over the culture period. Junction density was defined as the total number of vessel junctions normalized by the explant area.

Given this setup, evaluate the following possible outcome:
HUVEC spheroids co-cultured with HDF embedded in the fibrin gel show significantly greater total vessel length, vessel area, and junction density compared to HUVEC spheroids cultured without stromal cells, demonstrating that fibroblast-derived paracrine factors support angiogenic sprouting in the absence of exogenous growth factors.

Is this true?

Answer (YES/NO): YES